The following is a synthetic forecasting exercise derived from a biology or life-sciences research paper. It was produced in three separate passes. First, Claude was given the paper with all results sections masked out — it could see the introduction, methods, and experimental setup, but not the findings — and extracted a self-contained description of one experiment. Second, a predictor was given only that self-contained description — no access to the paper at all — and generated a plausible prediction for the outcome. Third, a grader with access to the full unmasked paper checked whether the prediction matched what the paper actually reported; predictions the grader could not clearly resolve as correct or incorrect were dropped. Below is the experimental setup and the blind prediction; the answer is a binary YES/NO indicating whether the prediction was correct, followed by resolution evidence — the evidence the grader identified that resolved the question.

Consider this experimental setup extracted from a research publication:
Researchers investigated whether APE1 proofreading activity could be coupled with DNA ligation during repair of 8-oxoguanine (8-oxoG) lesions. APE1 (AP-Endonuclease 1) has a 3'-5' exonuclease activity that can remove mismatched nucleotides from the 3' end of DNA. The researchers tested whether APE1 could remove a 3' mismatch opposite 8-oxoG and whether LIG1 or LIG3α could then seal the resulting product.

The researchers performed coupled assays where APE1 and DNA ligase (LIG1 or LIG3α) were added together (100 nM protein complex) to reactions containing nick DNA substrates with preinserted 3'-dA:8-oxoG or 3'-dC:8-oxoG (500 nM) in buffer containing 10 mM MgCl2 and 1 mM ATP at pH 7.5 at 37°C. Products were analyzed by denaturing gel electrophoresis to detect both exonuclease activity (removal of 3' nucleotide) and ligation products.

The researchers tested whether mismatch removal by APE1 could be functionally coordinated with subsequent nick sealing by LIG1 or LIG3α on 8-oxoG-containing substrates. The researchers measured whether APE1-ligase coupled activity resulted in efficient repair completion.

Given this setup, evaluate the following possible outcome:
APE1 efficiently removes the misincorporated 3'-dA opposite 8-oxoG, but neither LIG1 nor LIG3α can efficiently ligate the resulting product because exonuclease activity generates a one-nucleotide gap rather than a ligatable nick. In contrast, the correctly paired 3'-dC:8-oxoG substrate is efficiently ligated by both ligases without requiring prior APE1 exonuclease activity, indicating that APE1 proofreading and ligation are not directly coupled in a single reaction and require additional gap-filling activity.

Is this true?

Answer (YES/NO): NO